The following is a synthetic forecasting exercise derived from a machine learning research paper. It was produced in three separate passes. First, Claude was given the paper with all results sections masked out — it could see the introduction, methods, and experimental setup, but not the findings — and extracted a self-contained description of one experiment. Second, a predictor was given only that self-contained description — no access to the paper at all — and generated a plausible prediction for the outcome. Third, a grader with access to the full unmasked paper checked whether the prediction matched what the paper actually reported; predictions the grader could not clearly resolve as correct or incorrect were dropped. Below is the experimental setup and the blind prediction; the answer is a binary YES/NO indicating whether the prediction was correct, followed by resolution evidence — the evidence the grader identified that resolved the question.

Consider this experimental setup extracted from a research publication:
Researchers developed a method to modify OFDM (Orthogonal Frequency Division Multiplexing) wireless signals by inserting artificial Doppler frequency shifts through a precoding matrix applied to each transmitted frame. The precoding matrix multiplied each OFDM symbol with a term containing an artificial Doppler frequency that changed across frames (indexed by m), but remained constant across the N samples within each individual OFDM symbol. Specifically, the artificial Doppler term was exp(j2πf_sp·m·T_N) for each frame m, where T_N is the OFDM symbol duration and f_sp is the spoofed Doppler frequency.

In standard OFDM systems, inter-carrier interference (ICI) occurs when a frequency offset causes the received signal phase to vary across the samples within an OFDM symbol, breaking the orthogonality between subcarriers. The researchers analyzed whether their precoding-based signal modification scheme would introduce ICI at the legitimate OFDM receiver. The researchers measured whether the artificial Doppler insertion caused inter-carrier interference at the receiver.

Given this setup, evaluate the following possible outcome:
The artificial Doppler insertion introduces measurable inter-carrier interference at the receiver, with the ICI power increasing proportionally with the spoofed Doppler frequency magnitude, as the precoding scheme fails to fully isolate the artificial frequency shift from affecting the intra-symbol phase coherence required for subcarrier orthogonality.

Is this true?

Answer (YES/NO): NO